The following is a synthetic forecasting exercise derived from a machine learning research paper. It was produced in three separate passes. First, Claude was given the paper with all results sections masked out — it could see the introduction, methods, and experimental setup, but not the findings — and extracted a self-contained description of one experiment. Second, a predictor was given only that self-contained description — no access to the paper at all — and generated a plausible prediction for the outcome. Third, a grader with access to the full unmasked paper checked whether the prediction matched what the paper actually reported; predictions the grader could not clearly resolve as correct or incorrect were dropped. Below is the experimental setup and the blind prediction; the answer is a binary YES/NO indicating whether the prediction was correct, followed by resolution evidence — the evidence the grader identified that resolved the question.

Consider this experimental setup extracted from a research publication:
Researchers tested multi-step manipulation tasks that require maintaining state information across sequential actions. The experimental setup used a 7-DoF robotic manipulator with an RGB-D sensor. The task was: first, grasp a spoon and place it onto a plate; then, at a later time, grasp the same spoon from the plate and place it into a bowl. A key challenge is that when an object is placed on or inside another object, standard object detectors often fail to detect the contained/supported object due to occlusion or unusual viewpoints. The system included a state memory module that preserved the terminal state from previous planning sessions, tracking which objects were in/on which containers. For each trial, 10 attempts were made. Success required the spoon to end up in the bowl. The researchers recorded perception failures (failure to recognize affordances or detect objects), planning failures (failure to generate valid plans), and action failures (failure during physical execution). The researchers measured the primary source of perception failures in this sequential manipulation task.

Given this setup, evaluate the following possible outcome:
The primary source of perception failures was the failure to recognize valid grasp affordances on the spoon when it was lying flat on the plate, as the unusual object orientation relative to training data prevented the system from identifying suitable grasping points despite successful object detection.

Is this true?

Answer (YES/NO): NO